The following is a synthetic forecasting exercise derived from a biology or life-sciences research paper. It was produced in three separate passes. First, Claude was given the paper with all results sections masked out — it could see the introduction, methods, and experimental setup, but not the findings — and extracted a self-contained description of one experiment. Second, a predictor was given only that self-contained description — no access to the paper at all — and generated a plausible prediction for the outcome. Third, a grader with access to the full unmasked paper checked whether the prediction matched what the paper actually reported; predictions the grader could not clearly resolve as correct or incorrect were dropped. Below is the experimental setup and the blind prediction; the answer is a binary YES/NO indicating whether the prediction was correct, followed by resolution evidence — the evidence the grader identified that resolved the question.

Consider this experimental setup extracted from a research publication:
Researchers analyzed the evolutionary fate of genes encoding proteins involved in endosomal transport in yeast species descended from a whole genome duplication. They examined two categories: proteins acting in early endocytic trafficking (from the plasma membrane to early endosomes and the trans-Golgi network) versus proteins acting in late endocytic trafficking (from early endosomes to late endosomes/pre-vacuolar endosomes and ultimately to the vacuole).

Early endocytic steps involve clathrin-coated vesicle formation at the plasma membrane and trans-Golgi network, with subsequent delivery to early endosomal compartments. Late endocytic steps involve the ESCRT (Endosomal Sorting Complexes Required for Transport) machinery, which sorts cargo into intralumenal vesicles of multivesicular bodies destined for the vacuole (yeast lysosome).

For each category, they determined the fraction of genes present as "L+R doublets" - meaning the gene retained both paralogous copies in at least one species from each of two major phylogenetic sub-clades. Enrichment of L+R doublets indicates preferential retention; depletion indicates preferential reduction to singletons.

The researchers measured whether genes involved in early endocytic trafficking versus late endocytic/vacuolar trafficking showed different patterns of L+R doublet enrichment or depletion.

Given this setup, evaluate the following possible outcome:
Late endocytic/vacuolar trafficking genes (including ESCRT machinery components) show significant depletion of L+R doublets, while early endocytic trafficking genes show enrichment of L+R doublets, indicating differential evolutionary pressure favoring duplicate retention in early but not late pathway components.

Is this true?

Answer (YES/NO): YES